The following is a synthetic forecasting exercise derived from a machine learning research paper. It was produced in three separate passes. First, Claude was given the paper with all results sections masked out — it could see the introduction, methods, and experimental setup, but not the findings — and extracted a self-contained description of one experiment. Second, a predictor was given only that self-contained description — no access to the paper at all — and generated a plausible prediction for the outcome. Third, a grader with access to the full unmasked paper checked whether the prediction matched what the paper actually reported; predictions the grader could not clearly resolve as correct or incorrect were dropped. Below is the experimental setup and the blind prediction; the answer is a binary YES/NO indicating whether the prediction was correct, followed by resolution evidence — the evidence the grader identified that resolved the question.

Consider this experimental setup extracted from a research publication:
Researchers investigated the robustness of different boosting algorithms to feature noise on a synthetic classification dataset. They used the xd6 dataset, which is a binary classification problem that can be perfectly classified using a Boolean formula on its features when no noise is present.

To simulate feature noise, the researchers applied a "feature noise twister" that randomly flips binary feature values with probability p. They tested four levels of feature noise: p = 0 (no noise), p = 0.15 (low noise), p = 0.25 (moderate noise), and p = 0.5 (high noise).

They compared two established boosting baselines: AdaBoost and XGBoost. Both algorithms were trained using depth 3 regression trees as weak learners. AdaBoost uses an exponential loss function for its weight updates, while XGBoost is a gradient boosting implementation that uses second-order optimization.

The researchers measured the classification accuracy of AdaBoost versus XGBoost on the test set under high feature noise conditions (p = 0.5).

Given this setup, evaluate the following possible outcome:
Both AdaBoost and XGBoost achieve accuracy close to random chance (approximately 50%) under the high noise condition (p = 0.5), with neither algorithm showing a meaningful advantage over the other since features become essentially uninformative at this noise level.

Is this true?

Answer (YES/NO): NO